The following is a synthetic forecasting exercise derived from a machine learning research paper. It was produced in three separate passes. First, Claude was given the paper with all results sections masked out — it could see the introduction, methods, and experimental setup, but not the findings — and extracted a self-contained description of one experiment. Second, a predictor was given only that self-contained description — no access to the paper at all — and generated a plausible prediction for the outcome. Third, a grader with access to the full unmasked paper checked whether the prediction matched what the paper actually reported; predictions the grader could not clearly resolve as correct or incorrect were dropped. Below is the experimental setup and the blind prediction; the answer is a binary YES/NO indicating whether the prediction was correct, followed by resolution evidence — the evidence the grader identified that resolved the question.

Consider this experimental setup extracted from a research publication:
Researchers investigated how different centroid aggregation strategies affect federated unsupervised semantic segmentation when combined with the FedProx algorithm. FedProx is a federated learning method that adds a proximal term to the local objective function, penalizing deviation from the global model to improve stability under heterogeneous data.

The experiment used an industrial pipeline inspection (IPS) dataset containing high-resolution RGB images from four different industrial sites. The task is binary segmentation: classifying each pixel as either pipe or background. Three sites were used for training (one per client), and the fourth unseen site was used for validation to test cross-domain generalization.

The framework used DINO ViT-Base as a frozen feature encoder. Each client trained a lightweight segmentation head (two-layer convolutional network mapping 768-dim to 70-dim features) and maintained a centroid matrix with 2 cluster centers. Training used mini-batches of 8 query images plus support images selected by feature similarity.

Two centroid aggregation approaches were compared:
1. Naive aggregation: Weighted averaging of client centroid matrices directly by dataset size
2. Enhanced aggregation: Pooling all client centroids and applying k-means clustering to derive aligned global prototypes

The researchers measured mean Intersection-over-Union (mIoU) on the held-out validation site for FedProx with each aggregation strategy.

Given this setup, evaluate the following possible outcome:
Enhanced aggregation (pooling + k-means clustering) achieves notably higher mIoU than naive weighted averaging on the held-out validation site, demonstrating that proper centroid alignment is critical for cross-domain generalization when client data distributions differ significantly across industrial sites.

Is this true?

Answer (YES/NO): NO